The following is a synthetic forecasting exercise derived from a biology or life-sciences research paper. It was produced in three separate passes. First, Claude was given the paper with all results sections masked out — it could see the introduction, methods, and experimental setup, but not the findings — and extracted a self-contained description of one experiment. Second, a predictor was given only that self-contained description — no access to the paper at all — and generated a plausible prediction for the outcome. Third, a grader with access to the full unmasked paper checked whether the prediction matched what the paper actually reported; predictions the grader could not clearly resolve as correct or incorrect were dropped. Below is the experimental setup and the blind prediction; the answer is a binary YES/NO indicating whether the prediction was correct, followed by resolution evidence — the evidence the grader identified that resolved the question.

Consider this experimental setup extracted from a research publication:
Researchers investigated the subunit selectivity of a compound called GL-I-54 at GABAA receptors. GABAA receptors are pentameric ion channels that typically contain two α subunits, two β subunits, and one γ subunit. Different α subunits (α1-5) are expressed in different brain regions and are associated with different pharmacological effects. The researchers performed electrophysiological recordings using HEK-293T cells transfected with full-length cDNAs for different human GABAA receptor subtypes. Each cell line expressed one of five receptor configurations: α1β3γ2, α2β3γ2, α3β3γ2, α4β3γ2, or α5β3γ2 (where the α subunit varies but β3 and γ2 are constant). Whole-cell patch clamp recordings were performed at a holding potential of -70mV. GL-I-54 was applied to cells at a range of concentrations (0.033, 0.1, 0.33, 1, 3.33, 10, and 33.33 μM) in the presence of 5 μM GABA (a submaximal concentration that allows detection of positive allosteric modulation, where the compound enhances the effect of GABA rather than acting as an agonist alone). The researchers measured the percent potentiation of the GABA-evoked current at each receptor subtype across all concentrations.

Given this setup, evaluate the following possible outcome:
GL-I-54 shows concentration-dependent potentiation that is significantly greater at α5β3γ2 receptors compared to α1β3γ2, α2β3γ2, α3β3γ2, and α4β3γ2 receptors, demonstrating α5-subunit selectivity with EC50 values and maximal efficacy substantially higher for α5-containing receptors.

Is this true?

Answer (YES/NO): NO